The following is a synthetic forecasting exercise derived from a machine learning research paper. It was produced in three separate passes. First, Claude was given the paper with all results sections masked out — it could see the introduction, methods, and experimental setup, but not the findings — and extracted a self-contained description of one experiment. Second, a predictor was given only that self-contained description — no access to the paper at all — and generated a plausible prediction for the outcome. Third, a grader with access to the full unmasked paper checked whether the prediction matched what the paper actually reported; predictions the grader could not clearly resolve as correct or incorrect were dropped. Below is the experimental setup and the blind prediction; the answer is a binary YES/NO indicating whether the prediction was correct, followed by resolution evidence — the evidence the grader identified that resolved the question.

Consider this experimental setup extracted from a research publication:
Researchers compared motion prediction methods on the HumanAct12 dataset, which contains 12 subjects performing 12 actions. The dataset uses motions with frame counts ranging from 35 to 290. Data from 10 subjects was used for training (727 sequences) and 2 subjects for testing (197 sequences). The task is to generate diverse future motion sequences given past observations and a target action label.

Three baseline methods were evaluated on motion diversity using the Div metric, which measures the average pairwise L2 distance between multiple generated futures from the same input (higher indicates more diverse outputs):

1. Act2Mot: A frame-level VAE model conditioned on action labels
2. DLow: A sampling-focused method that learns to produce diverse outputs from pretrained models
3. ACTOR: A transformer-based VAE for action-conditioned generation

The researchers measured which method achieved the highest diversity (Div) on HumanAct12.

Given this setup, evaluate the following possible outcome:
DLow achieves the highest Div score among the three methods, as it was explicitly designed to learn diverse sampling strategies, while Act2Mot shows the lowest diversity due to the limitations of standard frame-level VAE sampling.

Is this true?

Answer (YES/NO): NO